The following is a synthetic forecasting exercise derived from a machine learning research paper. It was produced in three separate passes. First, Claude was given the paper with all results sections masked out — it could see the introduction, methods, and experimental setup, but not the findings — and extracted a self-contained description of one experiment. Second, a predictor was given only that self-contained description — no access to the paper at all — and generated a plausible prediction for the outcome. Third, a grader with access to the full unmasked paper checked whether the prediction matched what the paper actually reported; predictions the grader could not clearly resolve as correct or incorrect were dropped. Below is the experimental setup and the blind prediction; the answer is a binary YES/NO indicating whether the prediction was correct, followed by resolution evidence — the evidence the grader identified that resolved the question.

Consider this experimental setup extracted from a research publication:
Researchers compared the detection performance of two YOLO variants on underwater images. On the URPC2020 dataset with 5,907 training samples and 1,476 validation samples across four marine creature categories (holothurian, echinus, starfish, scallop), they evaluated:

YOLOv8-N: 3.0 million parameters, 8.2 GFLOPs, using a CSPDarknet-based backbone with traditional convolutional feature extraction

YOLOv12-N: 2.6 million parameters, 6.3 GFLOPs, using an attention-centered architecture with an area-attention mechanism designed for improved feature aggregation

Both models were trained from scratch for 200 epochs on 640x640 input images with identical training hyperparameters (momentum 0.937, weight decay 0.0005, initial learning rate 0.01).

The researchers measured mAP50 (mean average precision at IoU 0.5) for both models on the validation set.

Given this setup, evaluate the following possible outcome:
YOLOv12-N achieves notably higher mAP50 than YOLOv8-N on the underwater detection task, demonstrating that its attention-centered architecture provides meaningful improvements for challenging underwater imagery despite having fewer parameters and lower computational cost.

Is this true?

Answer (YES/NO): NO